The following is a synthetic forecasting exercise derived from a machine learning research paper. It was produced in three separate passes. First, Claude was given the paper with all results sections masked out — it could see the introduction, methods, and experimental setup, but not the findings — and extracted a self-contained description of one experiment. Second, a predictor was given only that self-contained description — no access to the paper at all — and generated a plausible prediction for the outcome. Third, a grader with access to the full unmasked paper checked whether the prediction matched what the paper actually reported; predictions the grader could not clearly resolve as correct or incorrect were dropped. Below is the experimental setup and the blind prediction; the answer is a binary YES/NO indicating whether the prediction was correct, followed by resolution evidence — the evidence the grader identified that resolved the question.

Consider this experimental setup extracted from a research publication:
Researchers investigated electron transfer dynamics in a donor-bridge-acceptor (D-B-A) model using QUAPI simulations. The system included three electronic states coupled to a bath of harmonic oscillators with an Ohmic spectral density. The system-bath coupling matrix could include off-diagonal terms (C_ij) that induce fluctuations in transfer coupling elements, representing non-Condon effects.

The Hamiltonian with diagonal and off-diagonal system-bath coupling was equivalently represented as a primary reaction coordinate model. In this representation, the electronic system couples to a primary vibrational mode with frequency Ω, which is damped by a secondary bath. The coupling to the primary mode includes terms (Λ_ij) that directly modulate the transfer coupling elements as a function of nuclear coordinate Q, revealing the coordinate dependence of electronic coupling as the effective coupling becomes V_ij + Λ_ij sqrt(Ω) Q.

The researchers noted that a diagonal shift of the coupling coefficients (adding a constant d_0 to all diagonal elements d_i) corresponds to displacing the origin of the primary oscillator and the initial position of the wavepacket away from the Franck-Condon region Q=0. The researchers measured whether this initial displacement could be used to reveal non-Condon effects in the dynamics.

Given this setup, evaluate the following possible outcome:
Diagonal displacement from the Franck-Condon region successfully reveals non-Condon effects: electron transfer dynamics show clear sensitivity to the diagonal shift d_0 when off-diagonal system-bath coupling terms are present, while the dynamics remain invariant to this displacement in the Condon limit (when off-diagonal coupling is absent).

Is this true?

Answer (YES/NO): YES